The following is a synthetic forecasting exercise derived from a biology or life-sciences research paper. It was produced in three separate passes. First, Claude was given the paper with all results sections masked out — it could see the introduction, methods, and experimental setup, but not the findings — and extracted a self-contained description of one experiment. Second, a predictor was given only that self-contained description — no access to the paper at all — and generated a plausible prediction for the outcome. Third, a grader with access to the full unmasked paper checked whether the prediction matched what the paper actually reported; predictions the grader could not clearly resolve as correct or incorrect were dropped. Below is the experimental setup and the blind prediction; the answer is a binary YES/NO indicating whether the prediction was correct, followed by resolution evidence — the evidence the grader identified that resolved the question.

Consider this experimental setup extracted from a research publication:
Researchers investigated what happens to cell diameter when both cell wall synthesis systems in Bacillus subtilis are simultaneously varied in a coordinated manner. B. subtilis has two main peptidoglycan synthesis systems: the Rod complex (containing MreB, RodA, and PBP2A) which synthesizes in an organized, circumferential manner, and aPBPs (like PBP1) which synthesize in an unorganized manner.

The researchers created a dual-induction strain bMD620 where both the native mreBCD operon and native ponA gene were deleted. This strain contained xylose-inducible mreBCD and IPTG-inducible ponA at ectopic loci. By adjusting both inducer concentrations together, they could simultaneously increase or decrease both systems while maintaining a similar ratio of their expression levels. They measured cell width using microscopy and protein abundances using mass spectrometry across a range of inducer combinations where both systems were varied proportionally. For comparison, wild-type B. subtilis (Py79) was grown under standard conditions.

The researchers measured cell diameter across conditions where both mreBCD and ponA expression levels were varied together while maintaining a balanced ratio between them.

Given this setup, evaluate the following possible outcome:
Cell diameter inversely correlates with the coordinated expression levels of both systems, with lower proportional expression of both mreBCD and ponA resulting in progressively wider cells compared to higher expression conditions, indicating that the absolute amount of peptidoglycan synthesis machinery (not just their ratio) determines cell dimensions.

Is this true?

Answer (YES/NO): NO